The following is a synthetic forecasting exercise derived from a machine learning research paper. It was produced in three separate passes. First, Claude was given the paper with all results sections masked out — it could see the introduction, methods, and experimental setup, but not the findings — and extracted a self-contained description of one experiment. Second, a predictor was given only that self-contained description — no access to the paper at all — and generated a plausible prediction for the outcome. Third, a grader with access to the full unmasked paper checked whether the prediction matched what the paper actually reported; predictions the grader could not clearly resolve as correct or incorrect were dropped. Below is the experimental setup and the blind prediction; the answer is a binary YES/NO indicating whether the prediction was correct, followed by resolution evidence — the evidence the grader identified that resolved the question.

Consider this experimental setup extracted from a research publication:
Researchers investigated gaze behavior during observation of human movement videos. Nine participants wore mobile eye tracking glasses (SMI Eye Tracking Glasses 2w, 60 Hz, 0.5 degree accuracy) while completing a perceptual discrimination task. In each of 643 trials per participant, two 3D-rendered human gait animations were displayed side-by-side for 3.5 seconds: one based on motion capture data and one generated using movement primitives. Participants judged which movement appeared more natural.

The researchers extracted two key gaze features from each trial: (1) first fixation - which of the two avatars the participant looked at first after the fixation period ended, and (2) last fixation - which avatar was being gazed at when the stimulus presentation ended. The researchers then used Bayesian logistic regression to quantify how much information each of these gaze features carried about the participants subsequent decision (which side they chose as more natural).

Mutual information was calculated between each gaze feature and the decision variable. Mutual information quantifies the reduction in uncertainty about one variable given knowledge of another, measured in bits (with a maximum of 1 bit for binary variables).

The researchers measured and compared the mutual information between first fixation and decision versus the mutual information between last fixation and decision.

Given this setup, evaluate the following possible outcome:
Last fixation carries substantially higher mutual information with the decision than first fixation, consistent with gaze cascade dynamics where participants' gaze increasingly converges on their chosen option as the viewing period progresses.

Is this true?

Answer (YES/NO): YES